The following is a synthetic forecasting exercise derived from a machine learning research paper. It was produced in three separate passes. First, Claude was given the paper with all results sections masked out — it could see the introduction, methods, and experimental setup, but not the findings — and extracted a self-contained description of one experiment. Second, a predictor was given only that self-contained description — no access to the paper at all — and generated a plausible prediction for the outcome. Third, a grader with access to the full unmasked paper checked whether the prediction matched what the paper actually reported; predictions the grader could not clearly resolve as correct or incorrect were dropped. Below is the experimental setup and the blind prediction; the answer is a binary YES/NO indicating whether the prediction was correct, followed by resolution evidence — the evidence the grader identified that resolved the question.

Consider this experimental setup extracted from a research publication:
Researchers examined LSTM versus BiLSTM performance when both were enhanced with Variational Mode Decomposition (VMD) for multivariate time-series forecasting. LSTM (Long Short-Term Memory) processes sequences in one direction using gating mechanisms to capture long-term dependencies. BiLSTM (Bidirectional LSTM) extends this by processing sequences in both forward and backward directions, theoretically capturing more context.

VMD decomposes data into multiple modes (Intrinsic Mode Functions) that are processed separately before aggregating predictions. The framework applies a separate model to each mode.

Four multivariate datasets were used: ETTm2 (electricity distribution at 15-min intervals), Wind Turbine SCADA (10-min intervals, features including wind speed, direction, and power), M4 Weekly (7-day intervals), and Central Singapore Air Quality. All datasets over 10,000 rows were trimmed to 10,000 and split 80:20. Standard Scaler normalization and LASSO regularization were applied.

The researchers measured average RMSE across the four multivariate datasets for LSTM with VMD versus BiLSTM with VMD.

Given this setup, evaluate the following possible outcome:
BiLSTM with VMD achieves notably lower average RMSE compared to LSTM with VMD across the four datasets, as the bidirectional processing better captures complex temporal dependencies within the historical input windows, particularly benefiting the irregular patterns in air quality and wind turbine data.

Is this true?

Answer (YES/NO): NO